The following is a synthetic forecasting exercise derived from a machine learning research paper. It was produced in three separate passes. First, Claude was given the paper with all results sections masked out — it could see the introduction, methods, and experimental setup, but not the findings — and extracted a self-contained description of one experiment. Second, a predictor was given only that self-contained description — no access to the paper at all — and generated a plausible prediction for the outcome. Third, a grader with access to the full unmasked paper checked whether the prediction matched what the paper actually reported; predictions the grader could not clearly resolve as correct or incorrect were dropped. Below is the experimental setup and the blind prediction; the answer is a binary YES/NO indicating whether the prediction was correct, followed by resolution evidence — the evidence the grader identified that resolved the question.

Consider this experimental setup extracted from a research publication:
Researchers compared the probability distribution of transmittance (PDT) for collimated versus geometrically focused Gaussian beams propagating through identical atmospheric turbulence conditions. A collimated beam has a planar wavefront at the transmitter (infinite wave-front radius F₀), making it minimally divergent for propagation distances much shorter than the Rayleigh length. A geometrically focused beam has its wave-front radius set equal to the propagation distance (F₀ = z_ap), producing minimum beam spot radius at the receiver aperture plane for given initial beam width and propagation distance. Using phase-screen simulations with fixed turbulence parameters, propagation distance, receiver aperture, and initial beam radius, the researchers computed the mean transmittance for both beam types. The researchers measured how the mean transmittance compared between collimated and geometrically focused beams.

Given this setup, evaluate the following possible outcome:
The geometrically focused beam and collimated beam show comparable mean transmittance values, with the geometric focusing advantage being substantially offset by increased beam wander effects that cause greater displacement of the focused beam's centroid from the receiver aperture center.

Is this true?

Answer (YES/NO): NO